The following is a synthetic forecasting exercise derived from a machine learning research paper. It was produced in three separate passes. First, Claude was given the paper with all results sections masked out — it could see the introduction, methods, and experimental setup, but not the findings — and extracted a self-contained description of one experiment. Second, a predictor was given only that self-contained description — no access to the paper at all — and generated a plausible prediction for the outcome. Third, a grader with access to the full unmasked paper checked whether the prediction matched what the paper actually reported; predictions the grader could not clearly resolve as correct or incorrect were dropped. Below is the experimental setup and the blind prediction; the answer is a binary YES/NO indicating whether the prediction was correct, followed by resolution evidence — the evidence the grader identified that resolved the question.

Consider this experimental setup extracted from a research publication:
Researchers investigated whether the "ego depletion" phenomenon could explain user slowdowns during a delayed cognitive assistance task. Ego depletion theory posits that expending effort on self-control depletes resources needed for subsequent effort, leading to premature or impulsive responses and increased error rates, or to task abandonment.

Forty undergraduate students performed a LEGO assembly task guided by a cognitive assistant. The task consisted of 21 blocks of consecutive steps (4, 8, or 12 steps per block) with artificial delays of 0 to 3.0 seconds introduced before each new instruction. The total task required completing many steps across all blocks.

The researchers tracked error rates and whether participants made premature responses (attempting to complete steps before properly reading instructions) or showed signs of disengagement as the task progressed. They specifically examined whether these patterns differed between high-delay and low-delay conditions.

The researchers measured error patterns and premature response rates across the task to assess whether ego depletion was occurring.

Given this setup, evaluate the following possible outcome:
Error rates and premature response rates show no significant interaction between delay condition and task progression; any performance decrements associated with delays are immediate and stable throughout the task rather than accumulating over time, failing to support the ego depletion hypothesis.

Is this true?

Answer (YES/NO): YES